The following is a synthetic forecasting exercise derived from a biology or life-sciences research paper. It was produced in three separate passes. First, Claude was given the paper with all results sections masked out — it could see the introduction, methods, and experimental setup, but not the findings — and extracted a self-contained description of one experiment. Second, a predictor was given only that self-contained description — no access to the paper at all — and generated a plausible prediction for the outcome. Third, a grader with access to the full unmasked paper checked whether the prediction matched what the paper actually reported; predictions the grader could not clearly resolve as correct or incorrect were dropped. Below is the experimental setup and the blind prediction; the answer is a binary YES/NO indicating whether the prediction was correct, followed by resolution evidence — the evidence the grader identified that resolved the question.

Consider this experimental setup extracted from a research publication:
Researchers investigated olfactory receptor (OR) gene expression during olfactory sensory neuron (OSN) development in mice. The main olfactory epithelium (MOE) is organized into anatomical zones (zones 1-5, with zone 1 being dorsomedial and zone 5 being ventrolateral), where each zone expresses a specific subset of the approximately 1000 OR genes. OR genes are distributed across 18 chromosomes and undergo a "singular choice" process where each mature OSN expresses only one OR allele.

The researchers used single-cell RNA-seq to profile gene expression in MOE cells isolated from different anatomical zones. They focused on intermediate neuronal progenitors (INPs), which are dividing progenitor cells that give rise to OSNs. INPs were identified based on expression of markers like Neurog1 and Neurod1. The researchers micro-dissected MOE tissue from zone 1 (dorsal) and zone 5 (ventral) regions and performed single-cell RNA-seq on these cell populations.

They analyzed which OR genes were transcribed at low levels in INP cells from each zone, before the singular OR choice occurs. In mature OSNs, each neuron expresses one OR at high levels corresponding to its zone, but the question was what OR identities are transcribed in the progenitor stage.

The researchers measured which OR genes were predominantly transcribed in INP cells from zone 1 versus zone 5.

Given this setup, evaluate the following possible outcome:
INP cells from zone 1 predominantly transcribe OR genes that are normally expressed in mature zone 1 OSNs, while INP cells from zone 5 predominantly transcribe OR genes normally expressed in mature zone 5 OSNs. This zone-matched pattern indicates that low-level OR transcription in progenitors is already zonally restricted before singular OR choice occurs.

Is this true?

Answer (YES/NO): NO